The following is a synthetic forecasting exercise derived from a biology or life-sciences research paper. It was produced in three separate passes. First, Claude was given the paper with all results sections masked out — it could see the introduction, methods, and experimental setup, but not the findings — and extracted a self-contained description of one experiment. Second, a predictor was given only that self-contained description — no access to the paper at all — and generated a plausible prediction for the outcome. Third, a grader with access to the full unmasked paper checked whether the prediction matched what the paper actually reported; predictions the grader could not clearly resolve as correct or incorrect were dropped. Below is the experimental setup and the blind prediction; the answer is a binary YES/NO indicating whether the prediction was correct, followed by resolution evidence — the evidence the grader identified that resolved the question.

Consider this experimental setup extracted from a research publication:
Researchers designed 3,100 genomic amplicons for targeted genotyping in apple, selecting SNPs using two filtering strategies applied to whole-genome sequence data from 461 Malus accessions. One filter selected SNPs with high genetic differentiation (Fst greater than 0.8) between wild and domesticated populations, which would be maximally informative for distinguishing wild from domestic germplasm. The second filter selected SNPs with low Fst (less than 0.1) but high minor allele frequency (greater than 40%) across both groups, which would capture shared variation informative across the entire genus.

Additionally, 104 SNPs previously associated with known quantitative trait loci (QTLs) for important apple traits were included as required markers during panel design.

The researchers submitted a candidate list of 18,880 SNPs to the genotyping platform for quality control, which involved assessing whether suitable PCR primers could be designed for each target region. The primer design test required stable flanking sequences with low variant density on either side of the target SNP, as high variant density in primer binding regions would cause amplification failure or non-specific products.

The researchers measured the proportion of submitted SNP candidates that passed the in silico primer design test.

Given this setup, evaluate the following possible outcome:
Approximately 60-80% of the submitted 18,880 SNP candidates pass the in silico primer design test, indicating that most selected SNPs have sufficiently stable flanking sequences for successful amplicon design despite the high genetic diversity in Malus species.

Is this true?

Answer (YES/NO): YES